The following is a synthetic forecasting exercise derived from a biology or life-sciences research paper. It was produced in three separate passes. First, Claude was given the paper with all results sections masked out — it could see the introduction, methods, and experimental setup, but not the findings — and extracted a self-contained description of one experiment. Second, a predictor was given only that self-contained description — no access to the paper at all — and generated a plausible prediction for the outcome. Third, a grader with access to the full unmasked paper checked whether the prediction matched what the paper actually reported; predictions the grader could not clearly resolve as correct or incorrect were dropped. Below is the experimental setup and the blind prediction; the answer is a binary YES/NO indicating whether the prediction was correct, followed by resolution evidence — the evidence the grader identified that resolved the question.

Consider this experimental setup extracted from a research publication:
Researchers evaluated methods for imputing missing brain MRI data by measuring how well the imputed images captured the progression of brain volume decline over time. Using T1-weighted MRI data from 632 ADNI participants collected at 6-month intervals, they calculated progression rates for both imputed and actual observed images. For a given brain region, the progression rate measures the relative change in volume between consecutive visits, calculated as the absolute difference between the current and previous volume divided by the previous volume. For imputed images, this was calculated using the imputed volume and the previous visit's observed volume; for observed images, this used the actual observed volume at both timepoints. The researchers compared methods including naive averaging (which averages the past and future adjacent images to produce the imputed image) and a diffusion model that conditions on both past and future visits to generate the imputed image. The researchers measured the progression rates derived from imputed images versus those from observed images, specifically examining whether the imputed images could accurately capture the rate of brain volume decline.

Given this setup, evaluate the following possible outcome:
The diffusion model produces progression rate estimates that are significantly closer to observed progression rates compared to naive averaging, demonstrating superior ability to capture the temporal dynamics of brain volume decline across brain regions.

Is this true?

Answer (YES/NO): YES